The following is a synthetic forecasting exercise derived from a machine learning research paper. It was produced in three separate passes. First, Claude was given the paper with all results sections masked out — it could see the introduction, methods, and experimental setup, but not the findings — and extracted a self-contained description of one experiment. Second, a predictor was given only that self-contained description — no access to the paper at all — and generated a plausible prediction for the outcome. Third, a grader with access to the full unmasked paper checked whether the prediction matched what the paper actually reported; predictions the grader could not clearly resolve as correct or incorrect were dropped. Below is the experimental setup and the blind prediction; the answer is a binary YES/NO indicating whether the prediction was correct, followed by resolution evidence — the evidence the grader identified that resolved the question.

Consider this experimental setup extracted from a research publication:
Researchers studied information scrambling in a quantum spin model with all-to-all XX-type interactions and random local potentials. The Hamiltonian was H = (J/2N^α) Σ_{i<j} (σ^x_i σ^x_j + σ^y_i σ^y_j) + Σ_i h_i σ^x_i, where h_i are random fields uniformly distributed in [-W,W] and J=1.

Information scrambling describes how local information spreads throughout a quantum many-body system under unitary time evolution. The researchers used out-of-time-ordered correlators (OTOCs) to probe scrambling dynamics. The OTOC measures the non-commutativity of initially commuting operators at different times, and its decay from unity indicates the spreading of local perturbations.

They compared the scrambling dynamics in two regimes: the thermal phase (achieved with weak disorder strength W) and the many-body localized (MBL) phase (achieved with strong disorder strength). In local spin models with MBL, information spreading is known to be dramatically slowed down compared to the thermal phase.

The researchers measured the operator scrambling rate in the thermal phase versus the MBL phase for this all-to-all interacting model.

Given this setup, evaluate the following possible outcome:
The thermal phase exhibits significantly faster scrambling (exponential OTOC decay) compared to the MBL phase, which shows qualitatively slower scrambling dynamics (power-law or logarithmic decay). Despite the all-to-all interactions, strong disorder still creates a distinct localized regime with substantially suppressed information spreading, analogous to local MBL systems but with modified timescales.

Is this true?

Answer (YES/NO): NO